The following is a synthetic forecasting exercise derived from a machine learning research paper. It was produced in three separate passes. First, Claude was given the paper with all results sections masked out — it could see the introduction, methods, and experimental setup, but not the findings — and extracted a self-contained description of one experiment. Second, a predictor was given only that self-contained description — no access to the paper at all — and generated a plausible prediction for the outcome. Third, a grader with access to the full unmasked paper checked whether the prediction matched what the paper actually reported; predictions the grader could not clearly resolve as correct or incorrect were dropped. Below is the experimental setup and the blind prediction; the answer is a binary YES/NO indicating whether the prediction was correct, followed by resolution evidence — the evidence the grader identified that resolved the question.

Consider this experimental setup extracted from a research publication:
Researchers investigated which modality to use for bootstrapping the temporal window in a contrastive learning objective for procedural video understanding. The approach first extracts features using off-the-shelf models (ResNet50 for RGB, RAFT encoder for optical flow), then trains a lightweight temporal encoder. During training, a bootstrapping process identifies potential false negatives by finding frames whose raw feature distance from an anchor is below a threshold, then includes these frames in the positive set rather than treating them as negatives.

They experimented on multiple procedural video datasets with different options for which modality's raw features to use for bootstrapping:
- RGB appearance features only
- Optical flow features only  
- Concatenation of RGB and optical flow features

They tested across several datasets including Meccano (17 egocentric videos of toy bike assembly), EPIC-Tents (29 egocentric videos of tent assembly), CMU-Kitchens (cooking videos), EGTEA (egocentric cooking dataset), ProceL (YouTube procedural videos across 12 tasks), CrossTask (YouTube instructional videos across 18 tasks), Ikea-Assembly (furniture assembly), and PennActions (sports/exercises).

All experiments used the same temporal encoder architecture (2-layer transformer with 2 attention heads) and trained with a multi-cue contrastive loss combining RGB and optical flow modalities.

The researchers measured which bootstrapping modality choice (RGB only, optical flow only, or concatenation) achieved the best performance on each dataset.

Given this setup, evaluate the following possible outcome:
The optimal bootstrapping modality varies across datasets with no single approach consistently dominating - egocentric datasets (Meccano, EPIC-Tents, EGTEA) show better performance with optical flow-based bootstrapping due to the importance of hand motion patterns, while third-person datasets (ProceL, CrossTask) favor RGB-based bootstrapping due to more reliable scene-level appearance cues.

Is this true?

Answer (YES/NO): NO